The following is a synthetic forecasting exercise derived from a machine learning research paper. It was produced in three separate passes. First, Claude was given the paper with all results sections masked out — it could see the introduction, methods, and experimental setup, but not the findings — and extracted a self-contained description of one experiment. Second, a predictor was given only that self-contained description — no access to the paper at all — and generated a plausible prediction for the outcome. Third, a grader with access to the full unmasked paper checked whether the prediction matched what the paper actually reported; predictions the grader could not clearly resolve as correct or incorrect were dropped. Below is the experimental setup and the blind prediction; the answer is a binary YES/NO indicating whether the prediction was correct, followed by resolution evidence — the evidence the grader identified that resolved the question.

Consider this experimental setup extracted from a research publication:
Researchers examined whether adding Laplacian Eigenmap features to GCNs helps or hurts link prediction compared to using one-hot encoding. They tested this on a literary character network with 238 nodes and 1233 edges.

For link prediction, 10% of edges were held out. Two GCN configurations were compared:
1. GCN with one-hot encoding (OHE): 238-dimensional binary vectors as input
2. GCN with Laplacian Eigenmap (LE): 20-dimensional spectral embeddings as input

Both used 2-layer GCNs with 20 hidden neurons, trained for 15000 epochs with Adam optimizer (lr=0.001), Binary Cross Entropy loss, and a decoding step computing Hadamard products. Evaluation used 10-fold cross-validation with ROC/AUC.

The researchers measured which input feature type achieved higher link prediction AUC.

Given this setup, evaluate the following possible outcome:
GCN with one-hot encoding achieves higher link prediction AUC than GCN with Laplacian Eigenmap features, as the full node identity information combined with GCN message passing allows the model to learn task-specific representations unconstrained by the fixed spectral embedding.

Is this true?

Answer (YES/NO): NO